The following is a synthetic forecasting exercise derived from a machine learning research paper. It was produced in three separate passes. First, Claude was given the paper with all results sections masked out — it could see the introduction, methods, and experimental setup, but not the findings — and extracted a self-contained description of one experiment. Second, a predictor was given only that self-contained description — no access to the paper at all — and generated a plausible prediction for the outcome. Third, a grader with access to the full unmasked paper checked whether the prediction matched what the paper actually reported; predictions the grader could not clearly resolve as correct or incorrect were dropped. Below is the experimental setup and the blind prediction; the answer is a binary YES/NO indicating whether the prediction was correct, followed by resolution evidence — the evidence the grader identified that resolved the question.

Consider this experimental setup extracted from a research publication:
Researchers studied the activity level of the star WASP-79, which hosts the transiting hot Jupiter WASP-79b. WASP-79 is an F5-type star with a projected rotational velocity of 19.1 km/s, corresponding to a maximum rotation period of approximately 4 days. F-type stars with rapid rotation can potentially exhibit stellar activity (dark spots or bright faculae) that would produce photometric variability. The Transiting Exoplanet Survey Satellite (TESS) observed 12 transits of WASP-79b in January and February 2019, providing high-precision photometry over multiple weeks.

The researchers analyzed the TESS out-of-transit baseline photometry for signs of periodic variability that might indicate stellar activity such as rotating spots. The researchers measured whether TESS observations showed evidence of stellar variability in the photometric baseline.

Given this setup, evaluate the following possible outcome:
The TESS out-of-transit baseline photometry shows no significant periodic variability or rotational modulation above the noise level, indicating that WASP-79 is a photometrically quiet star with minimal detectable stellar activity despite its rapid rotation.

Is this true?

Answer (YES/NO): YES